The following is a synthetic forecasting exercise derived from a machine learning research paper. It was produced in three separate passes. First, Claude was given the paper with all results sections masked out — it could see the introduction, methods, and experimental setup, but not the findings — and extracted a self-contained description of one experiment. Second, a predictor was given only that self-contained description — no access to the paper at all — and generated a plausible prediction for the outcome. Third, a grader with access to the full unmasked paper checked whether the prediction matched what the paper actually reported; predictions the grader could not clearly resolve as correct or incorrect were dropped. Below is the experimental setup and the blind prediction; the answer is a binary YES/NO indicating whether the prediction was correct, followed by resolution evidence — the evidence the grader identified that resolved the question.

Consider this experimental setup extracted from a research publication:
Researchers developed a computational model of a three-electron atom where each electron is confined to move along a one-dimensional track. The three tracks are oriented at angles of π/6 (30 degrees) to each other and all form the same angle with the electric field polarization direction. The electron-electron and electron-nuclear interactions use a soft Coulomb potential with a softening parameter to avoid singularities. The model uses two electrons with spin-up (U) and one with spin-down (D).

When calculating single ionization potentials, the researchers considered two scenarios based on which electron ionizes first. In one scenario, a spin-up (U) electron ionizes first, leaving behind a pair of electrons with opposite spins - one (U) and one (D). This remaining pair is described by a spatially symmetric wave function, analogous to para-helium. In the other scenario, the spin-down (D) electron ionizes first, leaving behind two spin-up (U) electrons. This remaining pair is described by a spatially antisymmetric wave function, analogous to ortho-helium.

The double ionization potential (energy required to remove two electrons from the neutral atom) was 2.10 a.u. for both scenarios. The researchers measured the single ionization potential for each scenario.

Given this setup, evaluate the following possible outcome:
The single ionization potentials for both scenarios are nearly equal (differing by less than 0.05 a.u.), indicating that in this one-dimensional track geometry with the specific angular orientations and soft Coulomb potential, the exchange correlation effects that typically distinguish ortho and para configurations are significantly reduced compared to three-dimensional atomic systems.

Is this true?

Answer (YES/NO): NO